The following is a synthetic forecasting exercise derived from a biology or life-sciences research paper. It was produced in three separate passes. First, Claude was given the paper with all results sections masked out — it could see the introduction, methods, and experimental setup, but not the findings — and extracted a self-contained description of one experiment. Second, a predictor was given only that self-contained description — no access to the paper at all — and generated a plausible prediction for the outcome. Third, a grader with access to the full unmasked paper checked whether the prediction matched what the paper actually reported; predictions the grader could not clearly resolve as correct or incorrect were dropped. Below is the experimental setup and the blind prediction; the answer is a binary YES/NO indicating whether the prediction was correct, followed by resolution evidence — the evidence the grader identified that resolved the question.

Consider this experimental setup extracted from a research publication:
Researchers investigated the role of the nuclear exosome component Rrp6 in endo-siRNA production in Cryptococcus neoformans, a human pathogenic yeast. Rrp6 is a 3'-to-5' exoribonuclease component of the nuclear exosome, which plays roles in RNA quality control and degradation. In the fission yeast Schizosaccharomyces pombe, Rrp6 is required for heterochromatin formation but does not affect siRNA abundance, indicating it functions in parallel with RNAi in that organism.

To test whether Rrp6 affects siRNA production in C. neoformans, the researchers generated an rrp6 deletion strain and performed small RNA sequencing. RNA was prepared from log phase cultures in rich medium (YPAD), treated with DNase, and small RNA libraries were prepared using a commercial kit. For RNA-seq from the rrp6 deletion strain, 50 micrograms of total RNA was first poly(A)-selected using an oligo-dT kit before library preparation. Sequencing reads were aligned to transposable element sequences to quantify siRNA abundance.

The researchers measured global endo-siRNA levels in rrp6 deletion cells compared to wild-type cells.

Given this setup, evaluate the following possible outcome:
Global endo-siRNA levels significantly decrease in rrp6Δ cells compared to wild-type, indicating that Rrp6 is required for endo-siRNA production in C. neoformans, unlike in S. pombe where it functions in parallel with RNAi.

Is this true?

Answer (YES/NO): NO